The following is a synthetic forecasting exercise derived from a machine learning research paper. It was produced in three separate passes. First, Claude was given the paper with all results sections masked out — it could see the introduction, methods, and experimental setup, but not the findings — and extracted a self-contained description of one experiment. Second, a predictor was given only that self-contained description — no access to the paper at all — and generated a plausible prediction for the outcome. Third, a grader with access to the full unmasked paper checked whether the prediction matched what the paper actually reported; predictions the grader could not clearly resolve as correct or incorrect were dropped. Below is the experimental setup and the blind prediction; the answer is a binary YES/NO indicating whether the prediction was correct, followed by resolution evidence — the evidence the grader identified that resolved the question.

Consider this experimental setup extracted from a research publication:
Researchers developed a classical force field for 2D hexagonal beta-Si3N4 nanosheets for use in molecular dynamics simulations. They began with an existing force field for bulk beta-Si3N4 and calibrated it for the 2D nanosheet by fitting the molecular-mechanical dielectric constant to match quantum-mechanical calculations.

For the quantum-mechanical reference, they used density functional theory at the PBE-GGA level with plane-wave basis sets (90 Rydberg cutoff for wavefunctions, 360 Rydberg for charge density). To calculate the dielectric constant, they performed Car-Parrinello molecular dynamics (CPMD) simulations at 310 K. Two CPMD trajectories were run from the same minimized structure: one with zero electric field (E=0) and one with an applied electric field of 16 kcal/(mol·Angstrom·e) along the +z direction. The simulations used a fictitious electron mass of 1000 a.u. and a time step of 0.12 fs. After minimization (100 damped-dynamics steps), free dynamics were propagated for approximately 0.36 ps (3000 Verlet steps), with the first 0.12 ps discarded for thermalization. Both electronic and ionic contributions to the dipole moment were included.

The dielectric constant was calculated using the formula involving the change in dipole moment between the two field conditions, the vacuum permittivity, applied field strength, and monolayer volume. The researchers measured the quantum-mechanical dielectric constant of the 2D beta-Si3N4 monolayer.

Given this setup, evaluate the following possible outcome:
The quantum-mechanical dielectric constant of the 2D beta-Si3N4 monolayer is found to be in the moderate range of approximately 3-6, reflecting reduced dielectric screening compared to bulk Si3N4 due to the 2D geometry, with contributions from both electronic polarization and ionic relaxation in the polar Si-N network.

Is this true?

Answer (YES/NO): NO